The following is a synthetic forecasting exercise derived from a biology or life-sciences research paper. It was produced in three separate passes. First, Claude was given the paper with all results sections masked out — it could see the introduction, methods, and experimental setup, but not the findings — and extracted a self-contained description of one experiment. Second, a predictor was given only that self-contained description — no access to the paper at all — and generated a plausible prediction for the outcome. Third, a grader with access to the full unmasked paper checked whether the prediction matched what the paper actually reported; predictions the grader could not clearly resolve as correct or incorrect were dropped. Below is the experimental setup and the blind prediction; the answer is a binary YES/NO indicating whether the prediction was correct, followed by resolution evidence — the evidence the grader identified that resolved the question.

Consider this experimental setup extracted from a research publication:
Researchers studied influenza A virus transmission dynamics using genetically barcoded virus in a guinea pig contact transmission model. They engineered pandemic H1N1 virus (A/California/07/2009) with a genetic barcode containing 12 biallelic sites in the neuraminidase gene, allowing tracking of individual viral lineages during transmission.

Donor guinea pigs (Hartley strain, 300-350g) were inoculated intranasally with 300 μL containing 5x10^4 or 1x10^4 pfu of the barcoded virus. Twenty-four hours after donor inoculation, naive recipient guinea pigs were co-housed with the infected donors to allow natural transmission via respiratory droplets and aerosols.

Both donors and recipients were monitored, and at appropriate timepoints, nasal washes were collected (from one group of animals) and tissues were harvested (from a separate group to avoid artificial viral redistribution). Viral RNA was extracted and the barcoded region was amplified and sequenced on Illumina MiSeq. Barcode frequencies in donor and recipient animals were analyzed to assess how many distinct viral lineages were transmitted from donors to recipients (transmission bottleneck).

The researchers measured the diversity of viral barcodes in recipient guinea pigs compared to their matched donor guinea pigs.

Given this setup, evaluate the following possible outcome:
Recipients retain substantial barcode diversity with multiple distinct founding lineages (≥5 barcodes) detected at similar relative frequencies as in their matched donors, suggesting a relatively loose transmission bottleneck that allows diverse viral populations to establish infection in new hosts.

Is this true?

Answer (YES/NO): NO